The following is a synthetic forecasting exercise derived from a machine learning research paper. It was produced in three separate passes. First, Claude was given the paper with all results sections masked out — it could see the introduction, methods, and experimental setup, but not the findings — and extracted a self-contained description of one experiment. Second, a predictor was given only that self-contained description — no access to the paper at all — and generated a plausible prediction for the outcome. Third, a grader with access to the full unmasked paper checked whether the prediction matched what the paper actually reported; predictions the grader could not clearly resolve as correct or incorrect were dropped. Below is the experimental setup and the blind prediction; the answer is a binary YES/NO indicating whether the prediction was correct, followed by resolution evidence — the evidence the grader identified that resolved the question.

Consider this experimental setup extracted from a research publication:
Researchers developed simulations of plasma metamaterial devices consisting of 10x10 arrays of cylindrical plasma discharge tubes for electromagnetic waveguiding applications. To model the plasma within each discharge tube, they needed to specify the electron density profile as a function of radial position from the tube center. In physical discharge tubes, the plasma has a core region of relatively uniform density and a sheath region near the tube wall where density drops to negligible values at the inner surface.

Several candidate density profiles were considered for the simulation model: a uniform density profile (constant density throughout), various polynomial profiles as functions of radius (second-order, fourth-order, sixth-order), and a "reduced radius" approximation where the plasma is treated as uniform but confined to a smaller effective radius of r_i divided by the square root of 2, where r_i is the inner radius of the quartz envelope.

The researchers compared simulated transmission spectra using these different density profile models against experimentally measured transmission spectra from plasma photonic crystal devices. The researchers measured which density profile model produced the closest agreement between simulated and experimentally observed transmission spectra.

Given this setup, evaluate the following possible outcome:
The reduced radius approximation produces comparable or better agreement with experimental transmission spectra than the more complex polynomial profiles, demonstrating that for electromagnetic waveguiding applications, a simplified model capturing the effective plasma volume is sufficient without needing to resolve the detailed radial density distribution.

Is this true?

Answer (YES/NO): NO